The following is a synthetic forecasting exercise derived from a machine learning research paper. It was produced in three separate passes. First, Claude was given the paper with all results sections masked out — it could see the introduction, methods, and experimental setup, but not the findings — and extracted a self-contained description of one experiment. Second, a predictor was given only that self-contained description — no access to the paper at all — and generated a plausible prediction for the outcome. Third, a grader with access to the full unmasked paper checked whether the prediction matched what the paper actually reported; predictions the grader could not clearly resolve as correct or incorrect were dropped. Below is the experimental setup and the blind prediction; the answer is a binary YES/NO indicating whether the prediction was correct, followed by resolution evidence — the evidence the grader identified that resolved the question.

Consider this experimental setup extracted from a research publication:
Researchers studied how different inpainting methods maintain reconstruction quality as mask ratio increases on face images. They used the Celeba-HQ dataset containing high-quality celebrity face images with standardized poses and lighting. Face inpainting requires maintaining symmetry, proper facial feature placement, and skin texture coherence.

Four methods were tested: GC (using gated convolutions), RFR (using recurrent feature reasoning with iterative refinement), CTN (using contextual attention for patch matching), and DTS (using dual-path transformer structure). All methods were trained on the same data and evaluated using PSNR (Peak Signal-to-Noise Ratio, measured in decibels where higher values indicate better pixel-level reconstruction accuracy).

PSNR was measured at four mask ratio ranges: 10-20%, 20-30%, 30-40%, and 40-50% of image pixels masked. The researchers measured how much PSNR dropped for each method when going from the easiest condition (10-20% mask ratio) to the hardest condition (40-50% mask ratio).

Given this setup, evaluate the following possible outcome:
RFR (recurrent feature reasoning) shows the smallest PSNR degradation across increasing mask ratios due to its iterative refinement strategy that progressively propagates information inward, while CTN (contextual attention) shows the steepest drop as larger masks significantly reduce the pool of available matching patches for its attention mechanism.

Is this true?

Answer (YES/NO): NO